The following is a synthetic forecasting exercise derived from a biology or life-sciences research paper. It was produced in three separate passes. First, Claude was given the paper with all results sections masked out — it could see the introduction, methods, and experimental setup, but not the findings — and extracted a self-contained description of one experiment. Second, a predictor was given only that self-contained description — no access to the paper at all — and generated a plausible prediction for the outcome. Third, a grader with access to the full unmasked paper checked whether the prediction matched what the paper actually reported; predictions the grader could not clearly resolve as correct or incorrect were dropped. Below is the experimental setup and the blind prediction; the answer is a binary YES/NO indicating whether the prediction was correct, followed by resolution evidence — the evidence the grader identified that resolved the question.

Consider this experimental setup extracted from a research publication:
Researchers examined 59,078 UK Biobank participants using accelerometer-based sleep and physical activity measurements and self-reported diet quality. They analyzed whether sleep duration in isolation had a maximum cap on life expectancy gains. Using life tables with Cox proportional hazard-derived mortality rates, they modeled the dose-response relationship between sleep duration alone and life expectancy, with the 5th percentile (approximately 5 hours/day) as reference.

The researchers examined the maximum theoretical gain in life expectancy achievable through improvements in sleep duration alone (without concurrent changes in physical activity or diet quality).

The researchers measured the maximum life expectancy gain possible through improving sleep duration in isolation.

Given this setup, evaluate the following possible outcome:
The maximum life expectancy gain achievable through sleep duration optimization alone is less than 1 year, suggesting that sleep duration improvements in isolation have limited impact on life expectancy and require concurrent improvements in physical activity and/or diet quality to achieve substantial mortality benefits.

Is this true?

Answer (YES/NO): NO